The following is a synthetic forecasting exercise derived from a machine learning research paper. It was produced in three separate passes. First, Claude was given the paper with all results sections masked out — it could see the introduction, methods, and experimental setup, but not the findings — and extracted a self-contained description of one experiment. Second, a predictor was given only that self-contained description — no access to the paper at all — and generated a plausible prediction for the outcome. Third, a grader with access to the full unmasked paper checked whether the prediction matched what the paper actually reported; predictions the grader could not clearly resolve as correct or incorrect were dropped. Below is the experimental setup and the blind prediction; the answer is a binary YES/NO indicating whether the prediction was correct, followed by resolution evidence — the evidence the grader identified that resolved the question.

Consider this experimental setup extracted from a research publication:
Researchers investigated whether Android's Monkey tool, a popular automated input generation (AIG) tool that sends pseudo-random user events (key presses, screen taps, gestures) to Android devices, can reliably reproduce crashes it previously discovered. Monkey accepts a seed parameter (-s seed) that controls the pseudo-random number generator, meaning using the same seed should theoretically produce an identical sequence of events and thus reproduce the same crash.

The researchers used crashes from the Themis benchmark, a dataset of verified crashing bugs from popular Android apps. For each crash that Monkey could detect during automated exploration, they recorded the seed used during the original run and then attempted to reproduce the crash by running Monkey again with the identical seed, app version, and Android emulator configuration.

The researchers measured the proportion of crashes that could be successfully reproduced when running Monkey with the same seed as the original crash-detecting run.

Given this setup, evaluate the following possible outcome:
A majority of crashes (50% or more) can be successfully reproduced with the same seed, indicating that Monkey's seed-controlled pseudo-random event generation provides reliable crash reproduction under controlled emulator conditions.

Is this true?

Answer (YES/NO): NO